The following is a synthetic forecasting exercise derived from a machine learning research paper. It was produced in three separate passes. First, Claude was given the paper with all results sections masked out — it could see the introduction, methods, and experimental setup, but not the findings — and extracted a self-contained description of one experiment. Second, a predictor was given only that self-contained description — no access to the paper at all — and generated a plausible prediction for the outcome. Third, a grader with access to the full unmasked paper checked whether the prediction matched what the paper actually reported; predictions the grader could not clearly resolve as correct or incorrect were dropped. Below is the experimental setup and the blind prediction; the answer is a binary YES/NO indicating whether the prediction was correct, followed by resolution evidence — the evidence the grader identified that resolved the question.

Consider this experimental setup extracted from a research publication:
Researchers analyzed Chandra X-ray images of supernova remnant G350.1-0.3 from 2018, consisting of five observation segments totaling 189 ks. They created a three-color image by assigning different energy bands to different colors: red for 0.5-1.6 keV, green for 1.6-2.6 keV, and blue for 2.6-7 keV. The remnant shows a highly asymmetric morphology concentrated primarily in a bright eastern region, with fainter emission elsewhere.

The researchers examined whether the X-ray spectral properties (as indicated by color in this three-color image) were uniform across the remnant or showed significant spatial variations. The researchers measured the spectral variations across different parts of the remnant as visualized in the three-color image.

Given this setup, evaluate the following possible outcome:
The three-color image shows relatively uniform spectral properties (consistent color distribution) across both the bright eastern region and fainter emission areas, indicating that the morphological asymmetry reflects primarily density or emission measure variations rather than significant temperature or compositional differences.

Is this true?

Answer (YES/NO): NO